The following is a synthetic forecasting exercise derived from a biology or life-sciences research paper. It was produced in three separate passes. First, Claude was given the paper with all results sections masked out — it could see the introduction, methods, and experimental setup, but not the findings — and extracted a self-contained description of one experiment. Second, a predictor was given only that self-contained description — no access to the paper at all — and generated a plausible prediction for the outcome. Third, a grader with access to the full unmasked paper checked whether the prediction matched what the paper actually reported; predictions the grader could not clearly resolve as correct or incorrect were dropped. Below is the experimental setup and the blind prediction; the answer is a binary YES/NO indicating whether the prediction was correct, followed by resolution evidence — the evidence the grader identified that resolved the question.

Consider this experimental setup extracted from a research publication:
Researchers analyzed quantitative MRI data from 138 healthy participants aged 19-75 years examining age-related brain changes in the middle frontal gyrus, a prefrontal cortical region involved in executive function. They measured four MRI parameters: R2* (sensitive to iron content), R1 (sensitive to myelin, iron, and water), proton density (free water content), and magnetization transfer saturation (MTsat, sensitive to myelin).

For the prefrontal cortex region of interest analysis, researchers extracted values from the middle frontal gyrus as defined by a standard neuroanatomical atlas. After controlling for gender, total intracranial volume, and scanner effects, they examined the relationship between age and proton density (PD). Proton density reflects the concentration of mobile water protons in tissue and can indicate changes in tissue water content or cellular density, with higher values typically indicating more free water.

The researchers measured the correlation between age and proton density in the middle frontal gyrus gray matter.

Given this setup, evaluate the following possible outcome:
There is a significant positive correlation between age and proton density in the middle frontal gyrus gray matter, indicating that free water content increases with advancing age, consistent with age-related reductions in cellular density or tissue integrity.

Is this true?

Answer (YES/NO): NO